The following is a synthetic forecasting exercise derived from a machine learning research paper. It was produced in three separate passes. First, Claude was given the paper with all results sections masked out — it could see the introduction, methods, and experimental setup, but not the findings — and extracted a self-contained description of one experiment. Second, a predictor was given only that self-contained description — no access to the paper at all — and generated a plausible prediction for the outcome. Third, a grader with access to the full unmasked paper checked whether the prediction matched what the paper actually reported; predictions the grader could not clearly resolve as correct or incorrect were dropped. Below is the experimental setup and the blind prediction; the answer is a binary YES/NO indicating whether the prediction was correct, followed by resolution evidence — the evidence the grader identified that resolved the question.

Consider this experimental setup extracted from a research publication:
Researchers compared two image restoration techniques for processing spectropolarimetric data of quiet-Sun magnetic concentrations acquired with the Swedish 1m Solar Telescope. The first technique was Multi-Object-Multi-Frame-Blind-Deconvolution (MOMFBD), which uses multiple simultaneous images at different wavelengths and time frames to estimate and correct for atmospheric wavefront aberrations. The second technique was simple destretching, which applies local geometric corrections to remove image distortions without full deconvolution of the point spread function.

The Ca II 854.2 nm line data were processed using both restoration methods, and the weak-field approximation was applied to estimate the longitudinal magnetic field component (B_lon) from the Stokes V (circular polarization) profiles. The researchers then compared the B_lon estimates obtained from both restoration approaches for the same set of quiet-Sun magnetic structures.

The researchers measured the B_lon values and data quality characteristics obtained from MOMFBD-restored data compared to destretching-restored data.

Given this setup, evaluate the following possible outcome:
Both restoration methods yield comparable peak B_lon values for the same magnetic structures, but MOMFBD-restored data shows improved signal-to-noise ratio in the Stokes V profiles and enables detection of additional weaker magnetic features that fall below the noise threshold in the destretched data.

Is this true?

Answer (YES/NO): NO